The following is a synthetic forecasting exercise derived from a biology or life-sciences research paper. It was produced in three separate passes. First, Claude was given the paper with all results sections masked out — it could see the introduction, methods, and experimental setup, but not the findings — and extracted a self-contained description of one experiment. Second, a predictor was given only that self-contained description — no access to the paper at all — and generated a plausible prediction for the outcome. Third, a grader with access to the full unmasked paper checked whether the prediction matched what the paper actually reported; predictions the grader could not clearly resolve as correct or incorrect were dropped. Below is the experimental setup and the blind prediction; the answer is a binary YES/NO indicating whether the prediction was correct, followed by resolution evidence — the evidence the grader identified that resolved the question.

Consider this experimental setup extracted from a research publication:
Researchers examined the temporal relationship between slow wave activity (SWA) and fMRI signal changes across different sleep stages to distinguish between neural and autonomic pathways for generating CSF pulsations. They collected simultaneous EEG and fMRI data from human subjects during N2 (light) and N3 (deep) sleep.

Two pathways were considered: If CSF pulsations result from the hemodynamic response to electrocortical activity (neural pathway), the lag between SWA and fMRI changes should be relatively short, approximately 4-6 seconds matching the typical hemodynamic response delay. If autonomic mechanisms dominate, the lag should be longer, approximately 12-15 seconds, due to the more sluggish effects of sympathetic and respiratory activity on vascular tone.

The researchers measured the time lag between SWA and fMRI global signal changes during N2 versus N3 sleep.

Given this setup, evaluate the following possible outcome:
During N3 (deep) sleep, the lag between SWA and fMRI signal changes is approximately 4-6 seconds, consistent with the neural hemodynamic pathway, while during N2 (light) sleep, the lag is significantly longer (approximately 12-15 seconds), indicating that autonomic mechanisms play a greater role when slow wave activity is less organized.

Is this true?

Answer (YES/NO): NO